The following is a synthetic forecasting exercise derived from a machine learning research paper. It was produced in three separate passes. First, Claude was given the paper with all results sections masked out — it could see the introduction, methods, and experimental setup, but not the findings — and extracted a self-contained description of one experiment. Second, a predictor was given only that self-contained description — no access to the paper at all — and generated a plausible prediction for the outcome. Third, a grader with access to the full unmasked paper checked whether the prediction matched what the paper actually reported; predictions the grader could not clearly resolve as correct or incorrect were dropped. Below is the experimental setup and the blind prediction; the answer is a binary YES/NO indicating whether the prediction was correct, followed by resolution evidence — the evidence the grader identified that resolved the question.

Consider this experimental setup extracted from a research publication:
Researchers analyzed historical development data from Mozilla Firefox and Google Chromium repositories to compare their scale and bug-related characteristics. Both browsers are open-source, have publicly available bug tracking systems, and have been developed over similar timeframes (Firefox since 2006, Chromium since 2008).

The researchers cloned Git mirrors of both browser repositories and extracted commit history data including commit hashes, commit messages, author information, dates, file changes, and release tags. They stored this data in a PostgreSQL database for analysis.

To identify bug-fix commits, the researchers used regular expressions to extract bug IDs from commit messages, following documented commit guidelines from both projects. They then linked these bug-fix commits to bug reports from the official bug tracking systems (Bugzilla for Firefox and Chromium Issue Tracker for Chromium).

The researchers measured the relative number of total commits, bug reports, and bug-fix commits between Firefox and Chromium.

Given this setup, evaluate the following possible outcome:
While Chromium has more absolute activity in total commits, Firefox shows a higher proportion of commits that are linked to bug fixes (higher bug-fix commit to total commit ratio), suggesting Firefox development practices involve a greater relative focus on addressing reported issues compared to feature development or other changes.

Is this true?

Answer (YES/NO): YES